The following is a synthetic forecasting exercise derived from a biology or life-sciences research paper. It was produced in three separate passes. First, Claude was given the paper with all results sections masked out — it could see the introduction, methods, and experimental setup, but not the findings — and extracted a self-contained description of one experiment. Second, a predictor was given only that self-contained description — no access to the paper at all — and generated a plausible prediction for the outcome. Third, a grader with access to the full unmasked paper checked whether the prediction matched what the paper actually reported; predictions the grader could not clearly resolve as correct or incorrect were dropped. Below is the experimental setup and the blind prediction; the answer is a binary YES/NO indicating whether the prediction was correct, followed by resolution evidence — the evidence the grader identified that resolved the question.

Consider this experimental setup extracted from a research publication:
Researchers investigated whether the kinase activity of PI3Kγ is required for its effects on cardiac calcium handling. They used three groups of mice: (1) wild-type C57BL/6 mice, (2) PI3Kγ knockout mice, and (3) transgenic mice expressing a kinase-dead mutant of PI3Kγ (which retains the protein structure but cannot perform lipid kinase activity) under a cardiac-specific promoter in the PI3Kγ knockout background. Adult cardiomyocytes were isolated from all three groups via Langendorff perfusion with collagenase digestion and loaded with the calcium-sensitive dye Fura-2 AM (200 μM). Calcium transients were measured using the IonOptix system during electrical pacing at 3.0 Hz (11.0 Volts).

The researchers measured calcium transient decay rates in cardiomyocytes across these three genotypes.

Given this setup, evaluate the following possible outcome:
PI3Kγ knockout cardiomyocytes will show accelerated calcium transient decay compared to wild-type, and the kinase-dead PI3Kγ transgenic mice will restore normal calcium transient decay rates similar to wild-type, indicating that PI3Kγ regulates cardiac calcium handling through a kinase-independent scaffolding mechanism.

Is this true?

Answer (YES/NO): NO